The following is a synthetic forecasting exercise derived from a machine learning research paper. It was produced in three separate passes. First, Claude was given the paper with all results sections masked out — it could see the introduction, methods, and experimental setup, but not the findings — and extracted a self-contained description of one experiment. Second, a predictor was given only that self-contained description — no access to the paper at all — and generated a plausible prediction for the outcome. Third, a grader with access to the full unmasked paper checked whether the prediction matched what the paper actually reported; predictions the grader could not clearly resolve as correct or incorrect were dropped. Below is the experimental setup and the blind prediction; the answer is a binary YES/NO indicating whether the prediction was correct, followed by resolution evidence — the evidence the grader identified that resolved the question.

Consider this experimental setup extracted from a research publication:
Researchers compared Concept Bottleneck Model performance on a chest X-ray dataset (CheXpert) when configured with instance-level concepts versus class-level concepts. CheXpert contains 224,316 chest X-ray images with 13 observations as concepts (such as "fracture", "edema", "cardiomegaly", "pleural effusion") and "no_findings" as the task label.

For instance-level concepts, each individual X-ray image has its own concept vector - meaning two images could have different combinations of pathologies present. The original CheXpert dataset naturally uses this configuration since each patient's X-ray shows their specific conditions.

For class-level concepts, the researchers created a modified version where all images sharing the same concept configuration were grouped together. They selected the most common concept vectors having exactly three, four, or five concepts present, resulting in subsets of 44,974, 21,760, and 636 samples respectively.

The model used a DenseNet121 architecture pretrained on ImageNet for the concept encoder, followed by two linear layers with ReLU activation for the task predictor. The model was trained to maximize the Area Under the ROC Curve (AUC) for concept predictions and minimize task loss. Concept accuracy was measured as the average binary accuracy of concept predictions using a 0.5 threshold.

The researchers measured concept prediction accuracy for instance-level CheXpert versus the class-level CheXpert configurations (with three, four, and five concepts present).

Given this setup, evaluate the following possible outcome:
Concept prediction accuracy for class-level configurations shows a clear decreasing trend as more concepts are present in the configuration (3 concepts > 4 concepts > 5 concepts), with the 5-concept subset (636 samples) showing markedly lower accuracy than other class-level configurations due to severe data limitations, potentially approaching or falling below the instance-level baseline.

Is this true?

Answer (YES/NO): NO